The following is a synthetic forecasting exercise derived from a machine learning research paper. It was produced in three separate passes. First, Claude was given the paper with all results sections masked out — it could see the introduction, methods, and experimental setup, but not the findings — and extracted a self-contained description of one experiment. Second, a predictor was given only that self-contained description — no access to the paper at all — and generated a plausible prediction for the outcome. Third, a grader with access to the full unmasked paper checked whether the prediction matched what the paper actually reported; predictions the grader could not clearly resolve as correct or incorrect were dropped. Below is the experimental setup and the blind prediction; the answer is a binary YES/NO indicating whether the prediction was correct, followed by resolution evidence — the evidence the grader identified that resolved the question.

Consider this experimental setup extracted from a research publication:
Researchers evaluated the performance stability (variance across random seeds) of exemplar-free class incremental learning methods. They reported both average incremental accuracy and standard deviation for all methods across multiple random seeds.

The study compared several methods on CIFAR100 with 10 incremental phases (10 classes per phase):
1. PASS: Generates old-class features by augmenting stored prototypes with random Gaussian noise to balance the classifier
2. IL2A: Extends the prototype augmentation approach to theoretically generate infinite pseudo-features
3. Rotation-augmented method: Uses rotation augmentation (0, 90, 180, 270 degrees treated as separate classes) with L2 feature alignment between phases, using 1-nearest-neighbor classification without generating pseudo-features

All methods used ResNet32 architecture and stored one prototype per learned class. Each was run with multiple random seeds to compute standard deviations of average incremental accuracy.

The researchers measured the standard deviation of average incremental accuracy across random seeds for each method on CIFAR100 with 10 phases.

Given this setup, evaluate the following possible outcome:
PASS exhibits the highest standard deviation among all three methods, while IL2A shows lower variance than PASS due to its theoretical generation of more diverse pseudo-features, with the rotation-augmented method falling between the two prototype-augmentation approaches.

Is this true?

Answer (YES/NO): NO